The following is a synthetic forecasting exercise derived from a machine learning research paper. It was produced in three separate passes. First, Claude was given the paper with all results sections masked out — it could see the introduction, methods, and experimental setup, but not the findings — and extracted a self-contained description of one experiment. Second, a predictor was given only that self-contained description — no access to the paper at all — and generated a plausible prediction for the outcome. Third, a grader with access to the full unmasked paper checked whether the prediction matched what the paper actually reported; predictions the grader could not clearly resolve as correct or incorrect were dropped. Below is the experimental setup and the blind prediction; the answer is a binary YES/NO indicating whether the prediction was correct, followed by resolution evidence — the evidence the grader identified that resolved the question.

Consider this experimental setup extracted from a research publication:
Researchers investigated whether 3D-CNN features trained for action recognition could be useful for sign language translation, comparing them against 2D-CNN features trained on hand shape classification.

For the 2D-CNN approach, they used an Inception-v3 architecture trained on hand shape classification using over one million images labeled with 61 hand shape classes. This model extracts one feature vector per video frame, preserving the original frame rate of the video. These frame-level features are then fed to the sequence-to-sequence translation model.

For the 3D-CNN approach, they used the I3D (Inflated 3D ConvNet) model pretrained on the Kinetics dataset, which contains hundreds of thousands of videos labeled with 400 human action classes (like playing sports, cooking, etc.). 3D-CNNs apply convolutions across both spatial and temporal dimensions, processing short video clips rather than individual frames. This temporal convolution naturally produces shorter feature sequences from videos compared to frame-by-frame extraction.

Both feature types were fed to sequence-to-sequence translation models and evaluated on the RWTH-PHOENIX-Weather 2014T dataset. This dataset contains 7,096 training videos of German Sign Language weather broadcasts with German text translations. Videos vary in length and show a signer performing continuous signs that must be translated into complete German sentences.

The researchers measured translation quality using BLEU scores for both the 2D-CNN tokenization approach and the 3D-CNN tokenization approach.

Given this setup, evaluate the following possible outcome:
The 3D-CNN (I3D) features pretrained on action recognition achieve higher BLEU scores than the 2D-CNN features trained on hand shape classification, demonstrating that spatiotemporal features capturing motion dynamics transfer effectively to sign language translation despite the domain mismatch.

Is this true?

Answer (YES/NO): NO